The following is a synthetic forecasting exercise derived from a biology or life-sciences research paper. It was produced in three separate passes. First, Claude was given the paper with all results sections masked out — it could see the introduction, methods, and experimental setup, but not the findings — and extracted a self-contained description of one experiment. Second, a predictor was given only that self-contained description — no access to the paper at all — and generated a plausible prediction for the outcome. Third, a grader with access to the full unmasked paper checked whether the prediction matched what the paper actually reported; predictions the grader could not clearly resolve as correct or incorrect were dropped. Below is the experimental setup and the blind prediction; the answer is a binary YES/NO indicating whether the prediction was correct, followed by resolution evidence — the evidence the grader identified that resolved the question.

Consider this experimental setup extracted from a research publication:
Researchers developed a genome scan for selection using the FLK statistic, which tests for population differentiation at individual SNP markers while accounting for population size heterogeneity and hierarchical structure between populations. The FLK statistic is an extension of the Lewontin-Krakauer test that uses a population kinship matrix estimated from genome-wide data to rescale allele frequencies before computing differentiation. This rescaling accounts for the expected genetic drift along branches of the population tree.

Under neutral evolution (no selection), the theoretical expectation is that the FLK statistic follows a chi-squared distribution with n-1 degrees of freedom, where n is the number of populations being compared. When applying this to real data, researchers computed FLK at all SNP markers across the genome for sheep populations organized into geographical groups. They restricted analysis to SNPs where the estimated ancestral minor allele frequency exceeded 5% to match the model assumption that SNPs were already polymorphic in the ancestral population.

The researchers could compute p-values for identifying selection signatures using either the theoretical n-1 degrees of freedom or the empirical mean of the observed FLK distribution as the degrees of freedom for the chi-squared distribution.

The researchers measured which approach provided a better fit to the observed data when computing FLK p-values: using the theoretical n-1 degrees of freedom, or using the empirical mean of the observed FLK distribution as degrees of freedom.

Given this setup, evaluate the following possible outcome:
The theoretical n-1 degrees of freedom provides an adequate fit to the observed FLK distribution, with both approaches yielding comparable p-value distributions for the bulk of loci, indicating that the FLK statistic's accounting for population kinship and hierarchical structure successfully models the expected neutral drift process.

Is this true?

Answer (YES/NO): NO